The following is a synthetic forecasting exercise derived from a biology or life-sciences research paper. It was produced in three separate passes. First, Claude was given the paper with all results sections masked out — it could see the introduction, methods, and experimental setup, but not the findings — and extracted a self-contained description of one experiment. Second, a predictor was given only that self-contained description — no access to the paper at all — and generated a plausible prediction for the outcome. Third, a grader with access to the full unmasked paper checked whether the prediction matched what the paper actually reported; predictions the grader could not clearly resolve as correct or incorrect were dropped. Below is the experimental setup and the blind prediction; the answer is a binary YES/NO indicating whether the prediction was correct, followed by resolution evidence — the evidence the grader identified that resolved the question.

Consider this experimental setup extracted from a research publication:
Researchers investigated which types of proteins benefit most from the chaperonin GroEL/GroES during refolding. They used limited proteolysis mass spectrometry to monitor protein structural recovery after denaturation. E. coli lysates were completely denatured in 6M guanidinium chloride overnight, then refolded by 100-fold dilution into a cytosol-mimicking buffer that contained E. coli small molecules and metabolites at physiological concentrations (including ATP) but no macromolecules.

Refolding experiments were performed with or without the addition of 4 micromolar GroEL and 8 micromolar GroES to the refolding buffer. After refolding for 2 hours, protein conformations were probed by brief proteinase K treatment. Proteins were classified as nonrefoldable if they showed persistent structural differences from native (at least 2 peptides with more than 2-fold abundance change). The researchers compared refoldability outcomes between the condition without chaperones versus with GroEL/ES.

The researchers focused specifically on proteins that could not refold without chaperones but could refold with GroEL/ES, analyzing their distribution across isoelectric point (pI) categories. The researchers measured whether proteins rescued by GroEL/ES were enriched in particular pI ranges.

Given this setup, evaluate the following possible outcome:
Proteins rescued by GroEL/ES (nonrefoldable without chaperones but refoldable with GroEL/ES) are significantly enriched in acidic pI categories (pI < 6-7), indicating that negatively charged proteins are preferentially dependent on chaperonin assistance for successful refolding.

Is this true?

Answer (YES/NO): YES